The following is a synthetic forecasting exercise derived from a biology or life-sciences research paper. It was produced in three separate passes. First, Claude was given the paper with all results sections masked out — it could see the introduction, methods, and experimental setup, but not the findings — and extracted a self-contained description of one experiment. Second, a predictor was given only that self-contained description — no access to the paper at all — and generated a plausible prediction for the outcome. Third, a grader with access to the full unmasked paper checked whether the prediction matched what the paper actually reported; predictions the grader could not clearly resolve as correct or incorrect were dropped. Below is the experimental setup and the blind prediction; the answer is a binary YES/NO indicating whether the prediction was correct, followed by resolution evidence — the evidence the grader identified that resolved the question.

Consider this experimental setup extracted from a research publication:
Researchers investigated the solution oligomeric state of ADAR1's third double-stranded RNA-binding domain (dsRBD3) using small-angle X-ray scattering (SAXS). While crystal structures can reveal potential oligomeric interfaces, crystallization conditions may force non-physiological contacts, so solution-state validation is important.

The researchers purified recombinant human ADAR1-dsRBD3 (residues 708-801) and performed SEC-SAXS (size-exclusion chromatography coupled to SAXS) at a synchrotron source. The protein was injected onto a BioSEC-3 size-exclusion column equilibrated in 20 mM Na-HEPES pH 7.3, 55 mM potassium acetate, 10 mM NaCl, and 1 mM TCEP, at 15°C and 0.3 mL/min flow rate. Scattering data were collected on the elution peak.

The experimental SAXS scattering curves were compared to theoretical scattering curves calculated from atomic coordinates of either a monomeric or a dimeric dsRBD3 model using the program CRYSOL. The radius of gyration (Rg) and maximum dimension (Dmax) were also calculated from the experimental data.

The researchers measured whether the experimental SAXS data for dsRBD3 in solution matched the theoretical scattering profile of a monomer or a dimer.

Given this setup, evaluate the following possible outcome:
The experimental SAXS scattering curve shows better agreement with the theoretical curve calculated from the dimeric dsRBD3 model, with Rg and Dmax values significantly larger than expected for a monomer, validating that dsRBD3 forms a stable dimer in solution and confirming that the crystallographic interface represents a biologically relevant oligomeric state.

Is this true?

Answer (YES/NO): YES